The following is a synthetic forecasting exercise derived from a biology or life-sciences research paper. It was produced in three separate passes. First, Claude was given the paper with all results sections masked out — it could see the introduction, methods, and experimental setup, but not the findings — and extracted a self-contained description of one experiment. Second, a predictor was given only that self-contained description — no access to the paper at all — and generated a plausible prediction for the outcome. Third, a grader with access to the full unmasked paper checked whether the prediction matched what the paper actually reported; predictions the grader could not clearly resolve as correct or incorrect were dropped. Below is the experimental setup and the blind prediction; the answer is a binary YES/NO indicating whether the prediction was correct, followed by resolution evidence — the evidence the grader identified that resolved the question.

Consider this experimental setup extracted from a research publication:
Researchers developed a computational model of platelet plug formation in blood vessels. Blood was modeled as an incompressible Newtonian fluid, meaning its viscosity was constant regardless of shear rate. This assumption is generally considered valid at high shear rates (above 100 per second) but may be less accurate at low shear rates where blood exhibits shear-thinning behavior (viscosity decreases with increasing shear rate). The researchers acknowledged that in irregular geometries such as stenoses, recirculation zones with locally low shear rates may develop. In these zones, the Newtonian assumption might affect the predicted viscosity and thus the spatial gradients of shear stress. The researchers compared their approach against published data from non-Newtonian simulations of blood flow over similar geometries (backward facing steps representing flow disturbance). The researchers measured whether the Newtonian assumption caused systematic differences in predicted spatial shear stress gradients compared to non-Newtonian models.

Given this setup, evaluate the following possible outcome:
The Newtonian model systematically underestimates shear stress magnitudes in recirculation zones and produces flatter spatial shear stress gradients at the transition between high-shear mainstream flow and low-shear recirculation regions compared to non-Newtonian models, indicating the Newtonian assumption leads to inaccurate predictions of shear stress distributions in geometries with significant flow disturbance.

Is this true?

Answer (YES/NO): NO